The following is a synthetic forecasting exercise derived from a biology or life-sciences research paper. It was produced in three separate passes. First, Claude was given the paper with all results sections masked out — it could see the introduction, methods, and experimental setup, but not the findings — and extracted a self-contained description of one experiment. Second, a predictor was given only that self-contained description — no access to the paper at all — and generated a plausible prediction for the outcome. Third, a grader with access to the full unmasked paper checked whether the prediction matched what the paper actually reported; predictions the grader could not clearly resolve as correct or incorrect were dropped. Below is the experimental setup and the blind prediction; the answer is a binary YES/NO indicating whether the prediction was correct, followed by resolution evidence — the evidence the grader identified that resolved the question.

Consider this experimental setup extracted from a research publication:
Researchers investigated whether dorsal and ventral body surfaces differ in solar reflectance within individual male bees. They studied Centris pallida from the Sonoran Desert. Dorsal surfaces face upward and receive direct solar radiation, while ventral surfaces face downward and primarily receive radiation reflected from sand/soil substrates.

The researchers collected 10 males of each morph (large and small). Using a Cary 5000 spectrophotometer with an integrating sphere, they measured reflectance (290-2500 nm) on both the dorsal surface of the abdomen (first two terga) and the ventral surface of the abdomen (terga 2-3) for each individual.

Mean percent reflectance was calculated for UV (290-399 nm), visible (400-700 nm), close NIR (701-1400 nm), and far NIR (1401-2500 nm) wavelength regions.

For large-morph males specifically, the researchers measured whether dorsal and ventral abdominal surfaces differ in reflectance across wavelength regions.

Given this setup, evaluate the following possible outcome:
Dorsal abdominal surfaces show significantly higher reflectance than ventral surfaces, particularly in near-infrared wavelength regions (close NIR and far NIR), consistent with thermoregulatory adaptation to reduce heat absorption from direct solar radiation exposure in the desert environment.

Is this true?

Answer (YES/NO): NO